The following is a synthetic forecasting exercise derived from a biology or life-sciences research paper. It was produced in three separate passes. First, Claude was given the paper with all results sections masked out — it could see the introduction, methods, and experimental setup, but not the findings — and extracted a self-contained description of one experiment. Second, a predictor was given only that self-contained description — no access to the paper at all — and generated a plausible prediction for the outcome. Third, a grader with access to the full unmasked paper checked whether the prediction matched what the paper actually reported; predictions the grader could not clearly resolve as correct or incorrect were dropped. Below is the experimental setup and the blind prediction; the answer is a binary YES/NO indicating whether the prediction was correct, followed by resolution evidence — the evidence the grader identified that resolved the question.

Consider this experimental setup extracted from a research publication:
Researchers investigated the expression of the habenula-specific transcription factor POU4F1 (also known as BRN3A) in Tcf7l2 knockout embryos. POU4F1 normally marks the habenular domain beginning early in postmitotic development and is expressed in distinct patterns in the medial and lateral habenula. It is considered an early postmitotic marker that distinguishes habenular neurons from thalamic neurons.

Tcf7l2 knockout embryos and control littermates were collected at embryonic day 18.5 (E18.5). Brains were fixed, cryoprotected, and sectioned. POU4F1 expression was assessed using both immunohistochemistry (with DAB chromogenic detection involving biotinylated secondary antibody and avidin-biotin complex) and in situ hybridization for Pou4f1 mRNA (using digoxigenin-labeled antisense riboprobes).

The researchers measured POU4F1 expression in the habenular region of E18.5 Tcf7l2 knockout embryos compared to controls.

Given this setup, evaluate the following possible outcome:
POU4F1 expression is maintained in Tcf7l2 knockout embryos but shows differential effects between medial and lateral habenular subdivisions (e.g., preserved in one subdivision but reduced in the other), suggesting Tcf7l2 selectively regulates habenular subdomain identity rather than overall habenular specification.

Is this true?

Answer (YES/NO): NO